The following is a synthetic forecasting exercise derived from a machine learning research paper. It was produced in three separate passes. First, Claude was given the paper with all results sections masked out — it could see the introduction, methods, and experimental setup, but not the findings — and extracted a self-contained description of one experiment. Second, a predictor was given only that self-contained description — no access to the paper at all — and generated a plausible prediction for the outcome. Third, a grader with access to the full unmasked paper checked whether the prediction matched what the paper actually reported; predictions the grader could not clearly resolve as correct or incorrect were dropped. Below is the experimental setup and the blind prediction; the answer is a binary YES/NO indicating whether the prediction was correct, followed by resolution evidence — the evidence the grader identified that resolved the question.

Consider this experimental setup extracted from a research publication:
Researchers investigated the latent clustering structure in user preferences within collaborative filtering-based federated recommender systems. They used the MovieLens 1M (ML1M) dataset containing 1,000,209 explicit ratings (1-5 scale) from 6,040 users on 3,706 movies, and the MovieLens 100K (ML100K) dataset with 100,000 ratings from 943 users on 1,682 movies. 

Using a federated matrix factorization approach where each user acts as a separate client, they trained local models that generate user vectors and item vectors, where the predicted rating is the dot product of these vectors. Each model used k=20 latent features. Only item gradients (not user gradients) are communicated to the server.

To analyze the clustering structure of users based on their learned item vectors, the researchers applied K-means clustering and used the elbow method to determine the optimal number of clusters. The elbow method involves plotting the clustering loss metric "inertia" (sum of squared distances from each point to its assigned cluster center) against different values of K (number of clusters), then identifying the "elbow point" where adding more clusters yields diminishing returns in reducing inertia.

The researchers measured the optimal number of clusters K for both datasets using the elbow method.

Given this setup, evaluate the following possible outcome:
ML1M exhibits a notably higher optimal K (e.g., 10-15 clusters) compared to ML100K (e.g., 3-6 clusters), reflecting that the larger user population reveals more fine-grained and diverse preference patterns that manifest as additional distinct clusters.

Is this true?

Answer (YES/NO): NO